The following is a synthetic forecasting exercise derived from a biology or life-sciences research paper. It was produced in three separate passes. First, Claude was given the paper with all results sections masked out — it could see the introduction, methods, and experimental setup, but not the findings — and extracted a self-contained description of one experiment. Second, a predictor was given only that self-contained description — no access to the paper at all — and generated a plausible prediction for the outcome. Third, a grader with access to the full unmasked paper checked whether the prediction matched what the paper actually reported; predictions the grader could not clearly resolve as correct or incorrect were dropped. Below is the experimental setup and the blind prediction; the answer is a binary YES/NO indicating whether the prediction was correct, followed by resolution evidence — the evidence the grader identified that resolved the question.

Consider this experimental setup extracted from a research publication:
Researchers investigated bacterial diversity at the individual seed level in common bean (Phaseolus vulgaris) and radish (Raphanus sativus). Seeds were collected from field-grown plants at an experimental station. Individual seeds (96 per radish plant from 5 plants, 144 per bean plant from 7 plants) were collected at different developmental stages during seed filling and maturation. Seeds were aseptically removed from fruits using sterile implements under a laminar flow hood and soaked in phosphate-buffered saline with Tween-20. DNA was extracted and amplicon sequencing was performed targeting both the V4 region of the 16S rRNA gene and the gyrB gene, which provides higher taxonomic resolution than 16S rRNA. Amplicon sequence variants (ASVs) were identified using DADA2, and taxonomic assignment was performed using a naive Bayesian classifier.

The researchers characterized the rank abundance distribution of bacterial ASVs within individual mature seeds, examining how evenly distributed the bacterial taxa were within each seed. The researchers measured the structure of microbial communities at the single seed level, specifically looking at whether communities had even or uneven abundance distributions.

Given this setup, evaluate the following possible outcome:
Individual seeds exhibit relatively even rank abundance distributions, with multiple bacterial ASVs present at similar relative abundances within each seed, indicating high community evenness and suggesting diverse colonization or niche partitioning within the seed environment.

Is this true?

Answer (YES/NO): NO